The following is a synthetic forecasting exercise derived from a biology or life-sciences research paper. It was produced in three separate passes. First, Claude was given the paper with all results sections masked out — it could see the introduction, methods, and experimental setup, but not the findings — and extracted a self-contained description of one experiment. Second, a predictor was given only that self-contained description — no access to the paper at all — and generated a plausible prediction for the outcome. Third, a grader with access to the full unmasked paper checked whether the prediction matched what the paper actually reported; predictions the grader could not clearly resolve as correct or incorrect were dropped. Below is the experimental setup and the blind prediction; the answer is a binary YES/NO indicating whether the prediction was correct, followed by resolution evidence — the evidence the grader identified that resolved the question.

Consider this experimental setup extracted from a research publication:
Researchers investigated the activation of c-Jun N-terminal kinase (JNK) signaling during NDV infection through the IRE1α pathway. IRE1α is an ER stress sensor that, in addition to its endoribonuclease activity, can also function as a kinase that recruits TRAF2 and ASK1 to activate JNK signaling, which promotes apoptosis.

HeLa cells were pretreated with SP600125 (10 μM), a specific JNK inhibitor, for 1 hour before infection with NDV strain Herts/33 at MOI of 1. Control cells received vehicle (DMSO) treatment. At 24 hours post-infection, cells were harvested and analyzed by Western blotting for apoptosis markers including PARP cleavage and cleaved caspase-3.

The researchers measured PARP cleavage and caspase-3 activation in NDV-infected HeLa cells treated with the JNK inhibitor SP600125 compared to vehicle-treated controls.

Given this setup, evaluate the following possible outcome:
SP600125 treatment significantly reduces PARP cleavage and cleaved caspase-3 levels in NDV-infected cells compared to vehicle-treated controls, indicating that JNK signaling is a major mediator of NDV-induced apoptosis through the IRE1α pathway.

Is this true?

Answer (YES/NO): NO